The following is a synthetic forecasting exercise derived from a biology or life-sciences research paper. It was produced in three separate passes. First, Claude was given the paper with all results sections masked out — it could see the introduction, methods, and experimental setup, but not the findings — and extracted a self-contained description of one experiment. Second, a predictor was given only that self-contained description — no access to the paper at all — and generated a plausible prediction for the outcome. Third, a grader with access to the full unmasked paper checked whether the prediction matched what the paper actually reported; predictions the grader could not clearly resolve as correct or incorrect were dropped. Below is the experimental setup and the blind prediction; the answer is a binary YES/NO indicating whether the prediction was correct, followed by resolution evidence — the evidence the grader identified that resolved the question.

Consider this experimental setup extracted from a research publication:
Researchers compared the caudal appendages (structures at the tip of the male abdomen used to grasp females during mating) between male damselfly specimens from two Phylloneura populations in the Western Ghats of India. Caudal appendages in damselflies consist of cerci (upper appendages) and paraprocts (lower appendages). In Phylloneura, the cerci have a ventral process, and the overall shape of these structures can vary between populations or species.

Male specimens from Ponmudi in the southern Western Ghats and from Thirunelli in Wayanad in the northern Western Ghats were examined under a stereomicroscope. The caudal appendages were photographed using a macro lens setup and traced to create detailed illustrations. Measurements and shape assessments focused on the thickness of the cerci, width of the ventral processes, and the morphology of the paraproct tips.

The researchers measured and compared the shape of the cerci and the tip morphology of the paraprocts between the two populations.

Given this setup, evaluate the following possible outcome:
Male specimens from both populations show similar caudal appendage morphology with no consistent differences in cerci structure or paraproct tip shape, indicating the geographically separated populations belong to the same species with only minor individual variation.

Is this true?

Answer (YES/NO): NO